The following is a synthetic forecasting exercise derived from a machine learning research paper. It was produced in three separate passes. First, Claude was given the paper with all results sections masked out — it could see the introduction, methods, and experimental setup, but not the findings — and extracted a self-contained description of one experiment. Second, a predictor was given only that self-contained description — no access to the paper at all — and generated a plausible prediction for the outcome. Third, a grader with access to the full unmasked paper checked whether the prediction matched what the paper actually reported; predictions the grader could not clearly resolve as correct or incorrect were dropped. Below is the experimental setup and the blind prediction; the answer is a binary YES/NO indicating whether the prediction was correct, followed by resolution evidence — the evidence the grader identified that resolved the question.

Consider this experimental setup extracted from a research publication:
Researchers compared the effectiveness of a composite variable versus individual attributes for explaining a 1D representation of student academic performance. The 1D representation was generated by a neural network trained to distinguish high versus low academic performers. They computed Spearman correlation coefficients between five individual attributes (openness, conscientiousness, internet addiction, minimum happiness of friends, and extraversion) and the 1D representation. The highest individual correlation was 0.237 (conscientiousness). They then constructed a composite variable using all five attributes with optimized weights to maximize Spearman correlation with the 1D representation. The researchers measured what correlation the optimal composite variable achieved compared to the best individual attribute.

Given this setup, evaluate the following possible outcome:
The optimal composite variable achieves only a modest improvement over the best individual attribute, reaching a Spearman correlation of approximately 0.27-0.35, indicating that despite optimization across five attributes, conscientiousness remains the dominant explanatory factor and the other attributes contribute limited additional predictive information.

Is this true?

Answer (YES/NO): YES